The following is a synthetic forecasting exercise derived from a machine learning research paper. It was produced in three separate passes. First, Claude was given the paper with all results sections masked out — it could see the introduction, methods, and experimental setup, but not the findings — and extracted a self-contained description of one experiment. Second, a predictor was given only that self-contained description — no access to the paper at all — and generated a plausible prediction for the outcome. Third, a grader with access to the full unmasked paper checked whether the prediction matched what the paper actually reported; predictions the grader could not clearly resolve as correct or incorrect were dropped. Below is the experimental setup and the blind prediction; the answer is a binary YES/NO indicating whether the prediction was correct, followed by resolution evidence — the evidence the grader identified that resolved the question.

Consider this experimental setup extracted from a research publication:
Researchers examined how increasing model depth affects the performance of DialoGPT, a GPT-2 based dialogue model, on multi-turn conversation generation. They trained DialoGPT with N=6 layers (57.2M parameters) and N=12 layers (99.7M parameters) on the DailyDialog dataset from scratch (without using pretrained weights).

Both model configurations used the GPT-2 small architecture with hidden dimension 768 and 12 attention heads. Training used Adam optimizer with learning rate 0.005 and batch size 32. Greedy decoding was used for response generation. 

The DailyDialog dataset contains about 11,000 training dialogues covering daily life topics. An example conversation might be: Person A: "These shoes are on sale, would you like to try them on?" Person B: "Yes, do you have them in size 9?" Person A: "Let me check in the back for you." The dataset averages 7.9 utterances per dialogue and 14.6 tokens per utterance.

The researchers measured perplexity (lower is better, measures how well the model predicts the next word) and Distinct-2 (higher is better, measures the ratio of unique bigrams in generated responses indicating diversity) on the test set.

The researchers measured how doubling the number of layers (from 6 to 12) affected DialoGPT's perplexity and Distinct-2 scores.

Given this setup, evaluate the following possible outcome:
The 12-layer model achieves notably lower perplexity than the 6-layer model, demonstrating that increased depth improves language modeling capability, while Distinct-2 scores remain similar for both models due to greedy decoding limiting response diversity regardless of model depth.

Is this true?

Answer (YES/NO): NO